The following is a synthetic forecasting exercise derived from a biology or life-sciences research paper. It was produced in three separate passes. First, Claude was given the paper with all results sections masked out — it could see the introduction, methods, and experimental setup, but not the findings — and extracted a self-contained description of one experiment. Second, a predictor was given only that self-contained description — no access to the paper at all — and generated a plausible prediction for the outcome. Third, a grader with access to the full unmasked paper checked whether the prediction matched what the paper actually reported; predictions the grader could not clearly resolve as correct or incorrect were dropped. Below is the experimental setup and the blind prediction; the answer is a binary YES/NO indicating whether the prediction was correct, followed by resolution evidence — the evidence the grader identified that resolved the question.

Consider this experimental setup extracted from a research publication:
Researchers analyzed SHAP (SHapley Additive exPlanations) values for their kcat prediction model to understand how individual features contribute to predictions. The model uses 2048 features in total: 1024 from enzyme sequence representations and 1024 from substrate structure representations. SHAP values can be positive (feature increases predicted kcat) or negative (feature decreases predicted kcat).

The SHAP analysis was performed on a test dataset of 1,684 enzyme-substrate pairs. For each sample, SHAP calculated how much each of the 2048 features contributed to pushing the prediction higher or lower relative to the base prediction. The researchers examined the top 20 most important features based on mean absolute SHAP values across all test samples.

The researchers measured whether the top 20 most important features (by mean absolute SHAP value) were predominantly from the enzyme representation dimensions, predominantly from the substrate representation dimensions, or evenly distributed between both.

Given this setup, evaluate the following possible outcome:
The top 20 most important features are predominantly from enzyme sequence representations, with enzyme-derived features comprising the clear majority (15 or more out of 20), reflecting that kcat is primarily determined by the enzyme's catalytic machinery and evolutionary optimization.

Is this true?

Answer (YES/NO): YES